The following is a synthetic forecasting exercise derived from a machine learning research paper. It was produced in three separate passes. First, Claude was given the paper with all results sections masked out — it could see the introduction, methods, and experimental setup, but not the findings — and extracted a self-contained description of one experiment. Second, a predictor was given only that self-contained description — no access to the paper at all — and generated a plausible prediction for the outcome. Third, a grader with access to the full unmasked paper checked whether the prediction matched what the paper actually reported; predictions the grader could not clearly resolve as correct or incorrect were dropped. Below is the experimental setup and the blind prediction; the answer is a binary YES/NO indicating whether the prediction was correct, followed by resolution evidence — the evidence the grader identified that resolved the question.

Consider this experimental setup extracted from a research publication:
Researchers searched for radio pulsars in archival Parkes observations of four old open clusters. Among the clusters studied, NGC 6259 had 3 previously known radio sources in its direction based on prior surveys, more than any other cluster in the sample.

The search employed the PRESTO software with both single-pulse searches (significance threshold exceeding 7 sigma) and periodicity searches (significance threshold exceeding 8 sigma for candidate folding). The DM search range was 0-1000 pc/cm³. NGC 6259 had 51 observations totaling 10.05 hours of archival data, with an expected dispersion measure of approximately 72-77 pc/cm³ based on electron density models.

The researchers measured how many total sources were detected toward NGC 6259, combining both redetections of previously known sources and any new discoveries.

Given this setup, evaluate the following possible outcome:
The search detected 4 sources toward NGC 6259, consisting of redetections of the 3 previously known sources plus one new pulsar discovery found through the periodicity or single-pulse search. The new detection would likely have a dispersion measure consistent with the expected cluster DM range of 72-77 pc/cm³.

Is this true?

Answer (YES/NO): NO